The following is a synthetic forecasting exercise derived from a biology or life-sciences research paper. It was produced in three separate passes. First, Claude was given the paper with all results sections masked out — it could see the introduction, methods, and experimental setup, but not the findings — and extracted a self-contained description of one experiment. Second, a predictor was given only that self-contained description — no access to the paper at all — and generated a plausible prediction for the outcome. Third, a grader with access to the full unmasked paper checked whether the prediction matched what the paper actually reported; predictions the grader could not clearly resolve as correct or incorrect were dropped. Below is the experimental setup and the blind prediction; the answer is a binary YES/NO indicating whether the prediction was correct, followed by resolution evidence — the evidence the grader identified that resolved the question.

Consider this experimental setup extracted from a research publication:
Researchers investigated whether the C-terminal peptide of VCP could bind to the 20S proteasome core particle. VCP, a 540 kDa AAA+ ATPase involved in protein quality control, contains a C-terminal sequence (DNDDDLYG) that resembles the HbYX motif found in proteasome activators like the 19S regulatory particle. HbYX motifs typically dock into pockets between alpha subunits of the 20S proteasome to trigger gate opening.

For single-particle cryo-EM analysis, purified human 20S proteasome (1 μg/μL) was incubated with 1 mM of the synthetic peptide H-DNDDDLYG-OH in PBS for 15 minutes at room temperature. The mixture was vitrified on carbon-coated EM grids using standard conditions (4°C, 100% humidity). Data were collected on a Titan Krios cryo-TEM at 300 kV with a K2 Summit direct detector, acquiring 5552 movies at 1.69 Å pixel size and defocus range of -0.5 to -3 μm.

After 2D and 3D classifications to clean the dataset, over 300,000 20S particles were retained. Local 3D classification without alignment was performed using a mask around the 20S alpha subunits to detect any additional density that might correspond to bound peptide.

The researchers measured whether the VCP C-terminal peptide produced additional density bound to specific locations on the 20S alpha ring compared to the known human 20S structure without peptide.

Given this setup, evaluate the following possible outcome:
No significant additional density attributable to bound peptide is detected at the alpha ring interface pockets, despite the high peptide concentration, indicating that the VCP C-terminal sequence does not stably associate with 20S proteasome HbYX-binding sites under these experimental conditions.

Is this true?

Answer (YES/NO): NO